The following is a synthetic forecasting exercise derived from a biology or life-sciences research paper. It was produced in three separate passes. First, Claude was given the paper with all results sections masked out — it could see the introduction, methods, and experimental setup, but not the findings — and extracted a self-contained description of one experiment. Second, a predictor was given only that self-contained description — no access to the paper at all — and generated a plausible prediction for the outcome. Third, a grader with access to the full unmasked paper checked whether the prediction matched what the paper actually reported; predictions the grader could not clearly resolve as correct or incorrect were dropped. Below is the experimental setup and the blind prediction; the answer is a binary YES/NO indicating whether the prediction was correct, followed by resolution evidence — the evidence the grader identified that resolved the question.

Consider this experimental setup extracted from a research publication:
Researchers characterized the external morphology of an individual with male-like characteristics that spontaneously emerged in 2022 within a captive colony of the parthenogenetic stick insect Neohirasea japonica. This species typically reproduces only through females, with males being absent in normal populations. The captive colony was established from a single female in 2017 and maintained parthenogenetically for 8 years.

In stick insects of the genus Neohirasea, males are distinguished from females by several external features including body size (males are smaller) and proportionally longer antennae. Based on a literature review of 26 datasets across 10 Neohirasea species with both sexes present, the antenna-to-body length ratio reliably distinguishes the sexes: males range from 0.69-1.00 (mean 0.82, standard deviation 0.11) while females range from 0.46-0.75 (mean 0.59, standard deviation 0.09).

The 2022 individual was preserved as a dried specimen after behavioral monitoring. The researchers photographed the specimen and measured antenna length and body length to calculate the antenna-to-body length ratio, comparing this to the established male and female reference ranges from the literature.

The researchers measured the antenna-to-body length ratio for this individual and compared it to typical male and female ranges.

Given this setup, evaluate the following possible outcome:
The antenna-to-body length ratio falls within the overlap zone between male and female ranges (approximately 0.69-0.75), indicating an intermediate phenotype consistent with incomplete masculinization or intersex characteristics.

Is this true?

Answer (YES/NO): NO